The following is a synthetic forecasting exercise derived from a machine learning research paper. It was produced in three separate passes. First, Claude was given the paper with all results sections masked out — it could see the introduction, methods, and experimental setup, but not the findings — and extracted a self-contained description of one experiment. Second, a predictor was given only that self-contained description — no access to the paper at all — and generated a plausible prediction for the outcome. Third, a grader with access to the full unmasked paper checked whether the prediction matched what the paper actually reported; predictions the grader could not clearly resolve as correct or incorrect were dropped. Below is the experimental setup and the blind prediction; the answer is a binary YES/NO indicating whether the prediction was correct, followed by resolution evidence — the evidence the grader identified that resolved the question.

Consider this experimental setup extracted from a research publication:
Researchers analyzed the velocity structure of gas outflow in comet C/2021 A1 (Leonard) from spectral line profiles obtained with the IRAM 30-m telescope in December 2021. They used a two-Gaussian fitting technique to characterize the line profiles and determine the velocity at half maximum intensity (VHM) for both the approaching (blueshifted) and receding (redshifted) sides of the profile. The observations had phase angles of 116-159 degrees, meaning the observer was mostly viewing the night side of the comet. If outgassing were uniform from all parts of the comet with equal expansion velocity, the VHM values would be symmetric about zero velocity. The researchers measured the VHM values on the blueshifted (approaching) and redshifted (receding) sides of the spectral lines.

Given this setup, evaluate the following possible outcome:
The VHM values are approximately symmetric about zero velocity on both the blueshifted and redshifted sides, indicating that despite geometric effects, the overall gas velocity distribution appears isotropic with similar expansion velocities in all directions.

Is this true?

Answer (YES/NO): NO